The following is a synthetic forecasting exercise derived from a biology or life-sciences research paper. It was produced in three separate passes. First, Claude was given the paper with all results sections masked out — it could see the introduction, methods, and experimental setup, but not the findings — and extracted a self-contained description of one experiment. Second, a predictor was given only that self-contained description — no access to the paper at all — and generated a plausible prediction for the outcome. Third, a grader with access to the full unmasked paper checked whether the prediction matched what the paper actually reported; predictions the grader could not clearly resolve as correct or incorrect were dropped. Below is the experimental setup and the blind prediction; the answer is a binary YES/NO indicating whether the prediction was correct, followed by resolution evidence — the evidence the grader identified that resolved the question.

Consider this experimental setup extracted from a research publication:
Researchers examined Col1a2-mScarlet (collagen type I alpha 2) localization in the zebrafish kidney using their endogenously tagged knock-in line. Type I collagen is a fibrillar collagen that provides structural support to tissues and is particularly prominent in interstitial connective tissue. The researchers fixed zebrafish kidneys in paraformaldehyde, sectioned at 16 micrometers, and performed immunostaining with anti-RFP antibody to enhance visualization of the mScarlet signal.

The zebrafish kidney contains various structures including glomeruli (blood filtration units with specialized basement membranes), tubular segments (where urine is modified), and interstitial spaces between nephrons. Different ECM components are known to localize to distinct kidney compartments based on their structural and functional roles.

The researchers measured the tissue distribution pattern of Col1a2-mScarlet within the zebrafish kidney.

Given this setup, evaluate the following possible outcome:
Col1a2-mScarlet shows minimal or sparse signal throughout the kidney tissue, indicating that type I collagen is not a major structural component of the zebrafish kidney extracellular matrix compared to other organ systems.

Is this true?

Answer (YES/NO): NO